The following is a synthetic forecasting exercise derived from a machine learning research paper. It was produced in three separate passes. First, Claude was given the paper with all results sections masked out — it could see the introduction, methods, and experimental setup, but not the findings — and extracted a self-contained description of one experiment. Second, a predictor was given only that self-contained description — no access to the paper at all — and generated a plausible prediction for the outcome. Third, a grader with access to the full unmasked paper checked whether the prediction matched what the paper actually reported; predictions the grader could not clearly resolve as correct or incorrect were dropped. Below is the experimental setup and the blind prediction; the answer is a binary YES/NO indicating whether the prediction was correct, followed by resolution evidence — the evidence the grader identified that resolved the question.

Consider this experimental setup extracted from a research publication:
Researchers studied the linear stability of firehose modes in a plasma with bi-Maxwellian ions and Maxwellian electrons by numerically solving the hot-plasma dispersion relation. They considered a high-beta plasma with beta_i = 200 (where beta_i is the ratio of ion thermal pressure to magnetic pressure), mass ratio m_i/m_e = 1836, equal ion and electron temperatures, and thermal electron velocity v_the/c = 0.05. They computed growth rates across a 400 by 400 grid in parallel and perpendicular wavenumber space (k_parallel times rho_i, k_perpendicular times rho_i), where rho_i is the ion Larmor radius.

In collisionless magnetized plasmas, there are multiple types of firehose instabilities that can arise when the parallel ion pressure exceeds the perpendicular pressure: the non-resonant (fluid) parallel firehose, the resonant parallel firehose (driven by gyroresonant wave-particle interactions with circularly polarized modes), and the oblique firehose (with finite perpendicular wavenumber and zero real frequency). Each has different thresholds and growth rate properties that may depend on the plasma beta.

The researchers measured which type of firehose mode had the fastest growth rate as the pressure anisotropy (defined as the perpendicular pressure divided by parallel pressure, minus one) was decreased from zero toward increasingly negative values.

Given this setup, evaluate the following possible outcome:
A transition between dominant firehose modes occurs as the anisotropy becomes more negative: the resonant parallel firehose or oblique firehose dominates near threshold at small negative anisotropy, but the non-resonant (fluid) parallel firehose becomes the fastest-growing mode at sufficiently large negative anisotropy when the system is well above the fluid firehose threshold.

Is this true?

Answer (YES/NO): NO